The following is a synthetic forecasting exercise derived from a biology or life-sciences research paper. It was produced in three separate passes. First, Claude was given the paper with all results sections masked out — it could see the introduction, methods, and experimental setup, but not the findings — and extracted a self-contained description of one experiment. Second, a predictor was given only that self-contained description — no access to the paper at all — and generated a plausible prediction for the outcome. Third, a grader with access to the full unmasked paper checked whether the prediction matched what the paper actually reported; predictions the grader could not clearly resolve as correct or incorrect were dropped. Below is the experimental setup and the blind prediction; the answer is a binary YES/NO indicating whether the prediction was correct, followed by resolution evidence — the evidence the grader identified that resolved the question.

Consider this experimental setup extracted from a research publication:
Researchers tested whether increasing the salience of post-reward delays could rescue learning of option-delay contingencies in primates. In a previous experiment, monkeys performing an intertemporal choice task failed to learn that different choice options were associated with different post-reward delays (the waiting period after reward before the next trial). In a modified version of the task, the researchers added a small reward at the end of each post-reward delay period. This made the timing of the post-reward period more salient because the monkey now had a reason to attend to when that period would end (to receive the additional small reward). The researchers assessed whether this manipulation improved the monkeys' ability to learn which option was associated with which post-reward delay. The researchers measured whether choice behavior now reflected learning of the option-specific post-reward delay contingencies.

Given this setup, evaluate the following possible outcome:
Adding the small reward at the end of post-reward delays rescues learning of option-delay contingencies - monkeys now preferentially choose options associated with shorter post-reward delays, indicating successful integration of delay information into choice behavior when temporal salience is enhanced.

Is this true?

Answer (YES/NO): YES